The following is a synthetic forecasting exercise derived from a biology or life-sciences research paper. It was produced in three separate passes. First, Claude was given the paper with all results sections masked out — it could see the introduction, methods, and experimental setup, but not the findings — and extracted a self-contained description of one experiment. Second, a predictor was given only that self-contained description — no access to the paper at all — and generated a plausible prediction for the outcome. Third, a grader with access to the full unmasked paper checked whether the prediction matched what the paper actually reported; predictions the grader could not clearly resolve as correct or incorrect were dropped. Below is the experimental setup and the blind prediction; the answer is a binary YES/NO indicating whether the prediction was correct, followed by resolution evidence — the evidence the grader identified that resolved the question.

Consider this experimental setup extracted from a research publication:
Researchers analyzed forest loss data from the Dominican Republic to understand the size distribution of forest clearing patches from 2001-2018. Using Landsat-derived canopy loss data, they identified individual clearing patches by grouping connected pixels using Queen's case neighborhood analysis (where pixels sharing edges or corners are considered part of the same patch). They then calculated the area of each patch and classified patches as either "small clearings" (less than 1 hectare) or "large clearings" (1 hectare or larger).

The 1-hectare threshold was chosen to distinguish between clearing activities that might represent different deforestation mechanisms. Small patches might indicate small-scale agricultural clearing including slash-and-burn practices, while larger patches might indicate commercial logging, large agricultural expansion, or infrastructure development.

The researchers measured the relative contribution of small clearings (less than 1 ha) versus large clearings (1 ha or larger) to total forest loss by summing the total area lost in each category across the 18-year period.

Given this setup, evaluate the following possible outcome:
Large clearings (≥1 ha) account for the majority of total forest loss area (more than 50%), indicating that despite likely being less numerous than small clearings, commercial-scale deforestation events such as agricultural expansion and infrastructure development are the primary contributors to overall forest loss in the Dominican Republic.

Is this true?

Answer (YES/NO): NO